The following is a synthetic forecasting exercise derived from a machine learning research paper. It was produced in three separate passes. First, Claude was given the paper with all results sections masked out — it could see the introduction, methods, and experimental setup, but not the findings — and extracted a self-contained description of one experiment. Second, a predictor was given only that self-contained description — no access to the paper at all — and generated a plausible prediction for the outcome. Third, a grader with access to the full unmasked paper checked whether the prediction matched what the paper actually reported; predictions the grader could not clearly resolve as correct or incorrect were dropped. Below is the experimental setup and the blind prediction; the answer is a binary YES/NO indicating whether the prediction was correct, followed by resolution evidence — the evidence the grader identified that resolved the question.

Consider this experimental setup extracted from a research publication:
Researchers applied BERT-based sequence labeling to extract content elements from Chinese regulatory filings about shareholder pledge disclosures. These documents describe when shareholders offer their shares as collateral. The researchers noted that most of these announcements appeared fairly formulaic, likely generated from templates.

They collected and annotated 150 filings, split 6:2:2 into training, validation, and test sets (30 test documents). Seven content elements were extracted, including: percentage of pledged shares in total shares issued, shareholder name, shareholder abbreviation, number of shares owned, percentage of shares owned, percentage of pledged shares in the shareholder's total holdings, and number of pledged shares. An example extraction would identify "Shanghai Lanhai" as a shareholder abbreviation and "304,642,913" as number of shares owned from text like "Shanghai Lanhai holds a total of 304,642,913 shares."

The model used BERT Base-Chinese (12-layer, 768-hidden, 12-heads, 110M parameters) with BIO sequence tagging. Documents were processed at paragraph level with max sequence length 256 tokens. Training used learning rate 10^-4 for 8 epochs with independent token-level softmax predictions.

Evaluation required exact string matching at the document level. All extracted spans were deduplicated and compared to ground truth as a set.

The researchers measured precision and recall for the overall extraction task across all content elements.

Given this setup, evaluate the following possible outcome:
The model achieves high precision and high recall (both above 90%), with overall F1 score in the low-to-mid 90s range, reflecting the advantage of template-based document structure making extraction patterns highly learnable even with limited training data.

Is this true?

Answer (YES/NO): NO